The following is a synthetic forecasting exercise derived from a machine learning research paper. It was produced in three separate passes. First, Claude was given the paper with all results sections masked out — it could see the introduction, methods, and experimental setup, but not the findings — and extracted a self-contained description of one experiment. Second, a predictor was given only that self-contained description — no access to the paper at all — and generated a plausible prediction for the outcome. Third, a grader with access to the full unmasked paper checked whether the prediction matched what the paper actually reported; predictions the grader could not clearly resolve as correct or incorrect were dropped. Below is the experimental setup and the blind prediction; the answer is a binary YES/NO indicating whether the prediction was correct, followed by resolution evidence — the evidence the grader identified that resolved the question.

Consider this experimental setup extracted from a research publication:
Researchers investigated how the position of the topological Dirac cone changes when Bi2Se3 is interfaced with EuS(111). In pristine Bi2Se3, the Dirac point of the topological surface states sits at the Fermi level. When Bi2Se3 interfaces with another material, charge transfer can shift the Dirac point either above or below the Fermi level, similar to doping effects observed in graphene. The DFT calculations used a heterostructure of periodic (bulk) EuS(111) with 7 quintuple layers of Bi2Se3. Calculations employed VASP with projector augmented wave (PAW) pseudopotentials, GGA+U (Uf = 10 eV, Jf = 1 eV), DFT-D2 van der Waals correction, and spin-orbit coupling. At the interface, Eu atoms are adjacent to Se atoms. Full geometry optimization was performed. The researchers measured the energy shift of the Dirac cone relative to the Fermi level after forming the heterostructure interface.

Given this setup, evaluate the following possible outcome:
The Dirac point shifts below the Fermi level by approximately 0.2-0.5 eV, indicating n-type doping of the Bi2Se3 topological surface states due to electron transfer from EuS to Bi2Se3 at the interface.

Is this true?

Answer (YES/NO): YES